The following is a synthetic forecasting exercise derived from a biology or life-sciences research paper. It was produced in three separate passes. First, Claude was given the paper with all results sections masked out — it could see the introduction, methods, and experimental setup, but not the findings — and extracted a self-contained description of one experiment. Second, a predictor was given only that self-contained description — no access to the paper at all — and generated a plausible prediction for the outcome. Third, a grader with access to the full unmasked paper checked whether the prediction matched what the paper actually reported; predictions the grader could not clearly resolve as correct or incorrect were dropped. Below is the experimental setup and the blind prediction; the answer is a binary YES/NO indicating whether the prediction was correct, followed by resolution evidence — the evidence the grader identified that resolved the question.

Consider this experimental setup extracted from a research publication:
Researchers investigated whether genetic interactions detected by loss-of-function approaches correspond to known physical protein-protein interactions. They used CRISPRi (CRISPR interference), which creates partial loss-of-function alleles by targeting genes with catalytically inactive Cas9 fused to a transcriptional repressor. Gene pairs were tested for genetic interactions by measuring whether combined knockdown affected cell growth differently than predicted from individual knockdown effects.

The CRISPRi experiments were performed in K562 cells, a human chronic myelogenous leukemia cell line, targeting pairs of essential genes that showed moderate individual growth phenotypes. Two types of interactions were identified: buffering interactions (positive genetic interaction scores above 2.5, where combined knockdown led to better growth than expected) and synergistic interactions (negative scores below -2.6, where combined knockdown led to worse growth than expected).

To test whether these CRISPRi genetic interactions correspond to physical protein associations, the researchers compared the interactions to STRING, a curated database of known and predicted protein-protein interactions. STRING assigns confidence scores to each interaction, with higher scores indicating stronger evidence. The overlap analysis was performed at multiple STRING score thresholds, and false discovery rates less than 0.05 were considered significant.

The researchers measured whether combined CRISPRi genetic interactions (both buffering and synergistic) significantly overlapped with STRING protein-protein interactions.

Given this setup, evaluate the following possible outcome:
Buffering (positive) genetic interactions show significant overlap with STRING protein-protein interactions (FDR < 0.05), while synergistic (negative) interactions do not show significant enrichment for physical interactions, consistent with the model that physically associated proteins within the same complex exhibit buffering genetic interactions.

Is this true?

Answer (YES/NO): NO